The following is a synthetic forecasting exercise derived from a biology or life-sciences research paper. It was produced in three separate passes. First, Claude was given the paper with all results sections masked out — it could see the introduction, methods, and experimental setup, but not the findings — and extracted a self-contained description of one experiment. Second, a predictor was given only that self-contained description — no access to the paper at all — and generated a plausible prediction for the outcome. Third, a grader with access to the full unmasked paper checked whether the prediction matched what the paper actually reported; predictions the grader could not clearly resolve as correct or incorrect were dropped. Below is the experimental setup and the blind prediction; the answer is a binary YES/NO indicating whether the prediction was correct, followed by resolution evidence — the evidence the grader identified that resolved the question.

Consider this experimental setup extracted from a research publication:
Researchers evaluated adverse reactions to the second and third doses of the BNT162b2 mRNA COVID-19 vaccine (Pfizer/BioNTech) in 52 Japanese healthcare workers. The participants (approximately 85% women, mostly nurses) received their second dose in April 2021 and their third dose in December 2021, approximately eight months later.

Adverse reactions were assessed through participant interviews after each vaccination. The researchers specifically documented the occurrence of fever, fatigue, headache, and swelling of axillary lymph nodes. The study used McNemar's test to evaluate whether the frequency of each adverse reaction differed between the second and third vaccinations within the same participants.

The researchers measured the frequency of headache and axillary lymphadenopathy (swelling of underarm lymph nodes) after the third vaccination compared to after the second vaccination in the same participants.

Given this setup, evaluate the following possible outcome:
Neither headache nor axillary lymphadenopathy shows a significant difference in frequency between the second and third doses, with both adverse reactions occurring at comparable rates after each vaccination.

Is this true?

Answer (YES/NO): NO